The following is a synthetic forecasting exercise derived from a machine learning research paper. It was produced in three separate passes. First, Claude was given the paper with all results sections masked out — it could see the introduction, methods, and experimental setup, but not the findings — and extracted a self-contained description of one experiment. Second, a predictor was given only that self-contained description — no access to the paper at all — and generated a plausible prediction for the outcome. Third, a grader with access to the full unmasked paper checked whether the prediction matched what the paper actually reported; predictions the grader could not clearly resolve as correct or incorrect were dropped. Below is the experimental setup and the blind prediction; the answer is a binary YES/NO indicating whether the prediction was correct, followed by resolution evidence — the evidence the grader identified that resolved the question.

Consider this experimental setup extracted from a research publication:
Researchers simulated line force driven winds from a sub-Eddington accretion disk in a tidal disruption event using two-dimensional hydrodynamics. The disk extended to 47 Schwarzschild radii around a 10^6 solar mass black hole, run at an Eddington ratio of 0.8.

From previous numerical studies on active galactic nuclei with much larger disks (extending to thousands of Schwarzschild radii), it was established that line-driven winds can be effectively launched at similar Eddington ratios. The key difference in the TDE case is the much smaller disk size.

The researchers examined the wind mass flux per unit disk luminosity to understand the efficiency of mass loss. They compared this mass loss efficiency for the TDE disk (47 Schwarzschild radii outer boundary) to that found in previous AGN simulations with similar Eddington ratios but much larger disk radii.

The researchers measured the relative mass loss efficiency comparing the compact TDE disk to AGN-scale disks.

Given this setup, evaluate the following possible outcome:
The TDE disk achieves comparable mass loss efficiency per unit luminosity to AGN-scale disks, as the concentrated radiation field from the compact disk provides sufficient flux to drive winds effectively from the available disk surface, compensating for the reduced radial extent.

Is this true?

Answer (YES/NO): YES